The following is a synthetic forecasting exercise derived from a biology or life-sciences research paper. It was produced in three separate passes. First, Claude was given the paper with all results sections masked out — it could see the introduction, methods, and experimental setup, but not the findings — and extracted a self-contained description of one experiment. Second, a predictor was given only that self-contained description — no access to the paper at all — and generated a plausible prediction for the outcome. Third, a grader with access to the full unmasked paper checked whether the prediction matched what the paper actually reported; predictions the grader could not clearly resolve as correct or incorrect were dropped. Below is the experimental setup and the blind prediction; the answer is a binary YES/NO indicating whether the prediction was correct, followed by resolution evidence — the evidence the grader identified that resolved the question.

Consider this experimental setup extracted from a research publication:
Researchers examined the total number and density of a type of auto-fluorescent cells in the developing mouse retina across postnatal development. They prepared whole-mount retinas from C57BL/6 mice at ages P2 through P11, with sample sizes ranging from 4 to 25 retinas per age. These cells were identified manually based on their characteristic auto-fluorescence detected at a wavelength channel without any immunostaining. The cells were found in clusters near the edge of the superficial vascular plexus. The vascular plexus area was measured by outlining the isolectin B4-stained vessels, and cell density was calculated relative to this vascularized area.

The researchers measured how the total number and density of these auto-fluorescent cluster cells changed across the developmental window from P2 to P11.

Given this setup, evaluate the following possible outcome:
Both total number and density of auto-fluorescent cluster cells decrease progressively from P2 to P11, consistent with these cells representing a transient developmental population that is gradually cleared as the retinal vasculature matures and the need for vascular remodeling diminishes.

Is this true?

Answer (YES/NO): NO